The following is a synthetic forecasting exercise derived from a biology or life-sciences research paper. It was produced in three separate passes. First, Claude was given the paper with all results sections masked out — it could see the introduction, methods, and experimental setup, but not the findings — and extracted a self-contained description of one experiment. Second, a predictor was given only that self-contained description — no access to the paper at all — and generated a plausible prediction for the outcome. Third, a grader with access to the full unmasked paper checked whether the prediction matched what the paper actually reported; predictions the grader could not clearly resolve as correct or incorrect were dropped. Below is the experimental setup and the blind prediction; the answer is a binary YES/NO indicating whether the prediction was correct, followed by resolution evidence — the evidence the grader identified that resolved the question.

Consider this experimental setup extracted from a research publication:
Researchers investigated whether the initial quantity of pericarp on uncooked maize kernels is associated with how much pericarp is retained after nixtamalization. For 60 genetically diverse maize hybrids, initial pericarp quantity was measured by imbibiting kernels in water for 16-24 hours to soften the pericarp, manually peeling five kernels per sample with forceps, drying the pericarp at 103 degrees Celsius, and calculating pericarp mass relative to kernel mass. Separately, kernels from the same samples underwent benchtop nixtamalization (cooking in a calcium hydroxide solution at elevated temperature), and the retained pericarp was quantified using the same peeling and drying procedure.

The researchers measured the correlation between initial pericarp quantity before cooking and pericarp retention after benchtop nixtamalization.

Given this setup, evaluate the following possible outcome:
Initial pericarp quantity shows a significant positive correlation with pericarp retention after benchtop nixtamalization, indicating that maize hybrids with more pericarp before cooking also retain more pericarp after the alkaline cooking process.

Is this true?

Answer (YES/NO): YES